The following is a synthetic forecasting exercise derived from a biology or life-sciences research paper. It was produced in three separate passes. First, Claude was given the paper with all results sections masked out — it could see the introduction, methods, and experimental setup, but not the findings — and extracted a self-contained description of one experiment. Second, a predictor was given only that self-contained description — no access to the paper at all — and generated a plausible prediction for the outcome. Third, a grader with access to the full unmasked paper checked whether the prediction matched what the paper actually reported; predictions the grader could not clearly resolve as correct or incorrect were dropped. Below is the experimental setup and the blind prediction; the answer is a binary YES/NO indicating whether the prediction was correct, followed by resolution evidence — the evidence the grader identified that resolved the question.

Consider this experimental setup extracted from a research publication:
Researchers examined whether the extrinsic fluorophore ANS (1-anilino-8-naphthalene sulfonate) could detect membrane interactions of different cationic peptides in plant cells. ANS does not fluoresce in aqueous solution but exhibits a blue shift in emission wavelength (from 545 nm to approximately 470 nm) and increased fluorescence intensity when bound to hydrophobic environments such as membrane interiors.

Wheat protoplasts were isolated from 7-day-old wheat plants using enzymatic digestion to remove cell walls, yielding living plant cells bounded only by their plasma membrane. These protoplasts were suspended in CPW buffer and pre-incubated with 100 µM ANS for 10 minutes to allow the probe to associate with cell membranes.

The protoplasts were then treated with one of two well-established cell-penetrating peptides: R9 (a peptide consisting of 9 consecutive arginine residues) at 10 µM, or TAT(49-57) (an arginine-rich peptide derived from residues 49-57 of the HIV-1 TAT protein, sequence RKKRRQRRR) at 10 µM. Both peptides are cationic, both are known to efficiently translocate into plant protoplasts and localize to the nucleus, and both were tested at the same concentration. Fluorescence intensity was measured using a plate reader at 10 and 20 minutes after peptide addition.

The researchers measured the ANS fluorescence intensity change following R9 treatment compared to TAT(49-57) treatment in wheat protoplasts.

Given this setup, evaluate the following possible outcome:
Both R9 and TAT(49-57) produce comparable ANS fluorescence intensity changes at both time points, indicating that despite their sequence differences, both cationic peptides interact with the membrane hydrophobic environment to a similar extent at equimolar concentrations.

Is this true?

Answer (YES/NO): NO